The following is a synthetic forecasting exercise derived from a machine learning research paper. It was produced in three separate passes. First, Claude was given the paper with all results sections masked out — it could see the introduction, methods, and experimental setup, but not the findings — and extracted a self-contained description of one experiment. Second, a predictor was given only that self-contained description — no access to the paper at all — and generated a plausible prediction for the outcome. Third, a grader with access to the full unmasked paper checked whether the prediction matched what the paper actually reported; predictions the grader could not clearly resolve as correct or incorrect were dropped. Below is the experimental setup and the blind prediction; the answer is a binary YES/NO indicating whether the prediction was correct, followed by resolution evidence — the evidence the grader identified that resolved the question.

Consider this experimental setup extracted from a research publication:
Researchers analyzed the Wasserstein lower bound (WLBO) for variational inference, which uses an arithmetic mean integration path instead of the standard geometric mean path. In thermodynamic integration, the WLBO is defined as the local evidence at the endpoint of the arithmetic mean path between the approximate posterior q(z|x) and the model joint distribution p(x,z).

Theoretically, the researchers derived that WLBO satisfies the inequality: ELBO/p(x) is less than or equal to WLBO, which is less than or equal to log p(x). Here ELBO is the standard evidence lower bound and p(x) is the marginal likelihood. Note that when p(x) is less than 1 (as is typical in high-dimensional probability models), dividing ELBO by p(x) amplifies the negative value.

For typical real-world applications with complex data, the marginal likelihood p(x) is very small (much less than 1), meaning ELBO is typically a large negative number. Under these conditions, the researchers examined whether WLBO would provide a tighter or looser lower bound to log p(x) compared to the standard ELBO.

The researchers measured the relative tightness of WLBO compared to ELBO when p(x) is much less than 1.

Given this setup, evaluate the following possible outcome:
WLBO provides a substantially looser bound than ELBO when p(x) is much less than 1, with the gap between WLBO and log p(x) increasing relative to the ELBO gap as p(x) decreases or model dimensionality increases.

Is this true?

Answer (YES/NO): YES